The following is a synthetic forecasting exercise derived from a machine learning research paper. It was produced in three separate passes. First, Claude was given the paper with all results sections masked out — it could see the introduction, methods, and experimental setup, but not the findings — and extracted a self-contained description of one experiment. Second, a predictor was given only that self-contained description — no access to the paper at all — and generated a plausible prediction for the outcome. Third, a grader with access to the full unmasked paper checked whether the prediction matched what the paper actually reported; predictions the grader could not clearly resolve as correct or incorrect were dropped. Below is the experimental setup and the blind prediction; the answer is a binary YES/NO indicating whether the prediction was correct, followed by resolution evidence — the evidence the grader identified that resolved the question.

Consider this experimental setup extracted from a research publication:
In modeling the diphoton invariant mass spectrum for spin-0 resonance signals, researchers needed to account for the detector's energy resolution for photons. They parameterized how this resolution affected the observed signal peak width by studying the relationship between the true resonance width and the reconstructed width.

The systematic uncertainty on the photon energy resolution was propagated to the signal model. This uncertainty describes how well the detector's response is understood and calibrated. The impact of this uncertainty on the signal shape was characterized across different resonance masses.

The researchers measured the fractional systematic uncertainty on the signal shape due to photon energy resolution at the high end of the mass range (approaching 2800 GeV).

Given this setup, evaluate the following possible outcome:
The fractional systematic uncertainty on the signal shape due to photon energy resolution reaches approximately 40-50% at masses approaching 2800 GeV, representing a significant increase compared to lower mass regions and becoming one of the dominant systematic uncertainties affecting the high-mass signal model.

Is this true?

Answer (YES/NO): YES